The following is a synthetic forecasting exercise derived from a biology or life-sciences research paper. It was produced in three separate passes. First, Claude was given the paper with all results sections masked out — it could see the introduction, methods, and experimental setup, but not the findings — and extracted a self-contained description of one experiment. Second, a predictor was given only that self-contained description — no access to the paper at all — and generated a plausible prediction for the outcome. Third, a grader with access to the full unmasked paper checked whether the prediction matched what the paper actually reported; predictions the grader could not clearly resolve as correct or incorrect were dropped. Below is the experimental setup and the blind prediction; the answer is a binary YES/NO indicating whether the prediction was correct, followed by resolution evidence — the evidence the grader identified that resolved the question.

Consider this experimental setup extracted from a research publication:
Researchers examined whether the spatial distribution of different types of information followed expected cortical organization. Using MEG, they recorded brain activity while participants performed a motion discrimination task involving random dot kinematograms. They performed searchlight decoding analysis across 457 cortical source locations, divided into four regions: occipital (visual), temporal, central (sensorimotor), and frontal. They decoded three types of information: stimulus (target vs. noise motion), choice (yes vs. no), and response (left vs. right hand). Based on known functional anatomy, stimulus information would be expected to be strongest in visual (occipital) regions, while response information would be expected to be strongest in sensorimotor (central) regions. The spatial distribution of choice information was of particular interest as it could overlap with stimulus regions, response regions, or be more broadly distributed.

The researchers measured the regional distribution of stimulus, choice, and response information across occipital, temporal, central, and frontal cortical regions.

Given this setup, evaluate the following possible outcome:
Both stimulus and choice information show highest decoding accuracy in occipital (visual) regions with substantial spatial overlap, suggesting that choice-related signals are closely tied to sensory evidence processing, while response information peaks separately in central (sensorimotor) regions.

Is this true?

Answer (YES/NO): NO